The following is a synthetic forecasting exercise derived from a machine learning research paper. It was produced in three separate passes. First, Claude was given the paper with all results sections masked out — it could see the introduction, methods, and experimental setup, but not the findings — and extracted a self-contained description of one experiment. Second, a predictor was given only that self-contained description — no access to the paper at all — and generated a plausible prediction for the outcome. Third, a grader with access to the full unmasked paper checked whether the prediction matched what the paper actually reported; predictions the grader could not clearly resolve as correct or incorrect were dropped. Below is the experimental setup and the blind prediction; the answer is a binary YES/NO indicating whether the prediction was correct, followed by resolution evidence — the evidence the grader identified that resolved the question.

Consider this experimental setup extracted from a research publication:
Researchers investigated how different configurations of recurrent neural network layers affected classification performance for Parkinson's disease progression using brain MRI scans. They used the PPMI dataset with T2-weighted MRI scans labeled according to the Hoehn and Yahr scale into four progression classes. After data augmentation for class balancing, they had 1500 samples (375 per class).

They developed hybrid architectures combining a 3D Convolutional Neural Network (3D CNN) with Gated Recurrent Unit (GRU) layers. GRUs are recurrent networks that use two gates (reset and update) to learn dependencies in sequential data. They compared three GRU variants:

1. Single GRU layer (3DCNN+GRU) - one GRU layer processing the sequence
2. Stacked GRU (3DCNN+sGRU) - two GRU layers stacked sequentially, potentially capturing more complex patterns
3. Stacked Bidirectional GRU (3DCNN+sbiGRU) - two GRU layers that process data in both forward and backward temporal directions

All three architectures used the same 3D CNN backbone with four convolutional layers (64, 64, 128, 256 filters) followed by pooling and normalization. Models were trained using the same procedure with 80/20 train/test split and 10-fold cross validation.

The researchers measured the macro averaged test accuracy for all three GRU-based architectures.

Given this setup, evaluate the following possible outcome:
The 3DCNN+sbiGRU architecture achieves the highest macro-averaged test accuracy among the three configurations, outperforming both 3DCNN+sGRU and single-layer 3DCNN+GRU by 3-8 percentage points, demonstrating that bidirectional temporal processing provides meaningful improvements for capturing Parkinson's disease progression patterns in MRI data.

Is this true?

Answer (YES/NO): NO